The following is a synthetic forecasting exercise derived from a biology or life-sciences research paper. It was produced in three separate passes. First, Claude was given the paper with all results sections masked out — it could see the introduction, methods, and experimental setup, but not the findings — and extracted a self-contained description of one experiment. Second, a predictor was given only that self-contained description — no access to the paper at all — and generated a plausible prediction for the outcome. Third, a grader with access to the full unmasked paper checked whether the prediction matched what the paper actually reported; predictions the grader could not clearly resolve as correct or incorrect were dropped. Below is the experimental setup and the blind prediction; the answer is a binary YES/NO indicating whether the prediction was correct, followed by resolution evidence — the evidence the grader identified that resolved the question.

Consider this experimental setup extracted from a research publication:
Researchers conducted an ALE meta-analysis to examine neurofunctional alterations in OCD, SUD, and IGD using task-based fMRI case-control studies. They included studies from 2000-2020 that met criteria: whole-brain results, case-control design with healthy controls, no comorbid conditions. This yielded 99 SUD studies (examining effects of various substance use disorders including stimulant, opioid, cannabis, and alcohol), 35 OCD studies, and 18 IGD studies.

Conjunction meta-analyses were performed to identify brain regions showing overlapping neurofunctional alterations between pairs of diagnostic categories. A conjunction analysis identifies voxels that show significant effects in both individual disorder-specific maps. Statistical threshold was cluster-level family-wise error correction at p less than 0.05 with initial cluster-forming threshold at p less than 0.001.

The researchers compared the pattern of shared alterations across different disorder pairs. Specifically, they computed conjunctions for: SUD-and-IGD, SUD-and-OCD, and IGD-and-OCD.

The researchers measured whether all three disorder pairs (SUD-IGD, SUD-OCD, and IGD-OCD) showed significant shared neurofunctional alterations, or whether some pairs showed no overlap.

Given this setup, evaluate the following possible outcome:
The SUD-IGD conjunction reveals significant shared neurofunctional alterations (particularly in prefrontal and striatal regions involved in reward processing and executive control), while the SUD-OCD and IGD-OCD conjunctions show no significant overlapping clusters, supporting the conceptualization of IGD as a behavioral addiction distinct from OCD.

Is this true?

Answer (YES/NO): NO